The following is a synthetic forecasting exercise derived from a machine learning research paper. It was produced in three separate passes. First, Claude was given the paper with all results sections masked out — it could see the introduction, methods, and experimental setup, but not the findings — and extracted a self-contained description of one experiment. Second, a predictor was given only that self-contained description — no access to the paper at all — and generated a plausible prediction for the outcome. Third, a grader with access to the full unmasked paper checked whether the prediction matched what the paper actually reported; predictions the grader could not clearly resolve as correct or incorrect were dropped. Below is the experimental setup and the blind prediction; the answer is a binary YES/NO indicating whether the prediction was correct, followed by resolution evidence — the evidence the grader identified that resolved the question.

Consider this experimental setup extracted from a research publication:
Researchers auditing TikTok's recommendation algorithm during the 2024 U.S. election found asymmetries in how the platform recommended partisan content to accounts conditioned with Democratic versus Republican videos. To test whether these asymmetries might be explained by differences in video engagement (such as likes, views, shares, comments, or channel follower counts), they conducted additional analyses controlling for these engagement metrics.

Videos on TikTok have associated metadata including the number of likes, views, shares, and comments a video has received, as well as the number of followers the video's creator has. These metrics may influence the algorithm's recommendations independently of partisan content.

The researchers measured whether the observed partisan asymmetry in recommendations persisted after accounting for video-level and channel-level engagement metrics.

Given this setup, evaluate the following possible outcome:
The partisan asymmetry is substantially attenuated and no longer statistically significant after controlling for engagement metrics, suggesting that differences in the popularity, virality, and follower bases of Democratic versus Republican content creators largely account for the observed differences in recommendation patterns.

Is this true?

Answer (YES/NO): NO